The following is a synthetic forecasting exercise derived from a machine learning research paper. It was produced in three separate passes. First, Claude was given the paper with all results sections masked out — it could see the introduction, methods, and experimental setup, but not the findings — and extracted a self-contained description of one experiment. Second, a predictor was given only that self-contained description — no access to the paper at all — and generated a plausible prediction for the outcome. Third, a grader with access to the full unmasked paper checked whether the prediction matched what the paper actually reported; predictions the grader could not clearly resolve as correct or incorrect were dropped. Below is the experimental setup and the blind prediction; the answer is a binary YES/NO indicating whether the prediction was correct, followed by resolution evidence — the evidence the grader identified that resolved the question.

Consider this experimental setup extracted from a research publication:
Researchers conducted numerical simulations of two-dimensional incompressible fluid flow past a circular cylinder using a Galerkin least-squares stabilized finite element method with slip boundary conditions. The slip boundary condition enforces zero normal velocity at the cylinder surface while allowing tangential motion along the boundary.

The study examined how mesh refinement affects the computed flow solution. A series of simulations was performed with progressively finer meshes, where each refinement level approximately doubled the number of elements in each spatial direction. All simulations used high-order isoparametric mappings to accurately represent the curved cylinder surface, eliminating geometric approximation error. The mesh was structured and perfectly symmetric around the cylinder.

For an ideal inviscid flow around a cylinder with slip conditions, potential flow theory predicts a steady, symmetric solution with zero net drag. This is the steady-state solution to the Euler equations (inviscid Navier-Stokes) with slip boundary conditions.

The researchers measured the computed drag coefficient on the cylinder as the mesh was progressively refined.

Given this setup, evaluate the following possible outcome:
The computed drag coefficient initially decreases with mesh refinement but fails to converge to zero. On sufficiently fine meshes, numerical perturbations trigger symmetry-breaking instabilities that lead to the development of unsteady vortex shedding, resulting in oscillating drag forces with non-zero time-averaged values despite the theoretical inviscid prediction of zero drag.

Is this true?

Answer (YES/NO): NO